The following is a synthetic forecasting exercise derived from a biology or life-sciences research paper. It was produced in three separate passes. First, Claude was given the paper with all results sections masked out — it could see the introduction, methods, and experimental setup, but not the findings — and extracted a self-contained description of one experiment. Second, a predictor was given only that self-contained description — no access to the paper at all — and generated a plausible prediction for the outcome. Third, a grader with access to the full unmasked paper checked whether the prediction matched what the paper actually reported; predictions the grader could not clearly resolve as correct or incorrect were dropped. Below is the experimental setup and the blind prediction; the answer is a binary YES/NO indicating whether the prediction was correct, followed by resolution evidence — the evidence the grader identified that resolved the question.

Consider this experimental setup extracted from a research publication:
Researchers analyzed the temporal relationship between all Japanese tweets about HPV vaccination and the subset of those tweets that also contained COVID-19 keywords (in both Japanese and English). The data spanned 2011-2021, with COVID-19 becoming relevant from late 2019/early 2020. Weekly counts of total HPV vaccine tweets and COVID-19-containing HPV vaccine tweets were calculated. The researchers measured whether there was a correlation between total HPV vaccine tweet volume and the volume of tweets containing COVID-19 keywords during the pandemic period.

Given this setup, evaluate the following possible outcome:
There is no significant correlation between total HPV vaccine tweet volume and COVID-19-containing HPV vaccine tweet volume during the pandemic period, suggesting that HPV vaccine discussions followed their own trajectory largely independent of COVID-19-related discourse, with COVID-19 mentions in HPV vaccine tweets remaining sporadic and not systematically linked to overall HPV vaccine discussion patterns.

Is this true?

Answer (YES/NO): NO